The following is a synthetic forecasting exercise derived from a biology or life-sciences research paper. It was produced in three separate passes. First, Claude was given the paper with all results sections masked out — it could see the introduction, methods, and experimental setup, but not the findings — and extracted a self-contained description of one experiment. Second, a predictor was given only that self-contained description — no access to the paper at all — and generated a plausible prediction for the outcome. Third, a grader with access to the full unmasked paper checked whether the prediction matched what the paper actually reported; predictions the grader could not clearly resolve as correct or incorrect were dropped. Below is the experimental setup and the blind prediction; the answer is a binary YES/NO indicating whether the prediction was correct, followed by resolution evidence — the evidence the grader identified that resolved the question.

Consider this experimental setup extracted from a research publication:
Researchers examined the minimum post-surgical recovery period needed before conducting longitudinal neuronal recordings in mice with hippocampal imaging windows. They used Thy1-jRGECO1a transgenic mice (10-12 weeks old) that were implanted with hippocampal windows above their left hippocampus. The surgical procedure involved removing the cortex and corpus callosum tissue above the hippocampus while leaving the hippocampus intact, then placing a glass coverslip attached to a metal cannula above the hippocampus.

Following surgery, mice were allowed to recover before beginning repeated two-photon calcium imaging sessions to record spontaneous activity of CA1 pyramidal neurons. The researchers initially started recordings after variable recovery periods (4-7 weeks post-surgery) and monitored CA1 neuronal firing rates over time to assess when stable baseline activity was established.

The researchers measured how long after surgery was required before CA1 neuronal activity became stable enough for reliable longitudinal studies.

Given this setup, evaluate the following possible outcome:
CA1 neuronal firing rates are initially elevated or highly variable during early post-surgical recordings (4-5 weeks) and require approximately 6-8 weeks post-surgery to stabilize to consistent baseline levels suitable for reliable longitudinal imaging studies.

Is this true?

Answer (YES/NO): NO